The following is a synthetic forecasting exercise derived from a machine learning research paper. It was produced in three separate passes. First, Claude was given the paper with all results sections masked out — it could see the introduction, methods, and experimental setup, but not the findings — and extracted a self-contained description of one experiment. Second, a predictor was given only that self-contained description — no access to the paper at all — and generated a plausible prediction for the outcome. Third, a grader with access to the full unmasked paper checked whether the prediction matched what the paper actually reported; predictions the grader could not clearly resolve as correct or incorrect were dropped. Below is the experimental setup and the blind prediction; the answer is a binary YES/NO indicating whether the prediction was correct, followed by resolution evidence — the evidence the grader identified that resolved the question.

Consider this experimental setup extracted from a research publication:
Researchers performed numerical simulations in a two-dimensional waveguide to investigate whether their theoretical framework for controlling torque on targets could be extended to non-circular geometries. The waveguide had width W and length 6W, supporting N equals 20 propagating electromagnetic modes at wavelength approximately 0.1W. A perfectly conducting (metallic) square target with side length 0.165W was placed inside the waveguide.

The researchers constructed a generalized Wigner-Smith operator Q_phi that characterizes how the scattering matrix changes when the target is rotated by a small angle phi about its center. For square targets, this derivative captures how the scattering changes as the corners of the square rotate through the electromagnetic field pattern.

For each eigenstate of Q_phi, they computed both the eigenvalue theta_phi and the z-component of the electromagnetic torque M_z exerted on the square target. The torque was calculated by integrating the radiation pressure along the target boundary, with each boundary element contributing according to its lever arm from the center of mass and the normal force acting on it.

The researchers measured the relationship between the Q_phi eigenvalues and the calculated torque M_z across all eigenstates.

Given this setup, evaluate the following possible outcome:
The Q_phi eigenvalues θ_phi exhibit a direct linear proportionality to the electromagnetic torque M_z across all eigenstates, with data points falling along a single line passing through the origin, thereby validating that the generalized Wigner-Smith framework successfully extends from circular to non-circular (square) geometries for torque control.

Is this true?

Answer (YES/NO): YES